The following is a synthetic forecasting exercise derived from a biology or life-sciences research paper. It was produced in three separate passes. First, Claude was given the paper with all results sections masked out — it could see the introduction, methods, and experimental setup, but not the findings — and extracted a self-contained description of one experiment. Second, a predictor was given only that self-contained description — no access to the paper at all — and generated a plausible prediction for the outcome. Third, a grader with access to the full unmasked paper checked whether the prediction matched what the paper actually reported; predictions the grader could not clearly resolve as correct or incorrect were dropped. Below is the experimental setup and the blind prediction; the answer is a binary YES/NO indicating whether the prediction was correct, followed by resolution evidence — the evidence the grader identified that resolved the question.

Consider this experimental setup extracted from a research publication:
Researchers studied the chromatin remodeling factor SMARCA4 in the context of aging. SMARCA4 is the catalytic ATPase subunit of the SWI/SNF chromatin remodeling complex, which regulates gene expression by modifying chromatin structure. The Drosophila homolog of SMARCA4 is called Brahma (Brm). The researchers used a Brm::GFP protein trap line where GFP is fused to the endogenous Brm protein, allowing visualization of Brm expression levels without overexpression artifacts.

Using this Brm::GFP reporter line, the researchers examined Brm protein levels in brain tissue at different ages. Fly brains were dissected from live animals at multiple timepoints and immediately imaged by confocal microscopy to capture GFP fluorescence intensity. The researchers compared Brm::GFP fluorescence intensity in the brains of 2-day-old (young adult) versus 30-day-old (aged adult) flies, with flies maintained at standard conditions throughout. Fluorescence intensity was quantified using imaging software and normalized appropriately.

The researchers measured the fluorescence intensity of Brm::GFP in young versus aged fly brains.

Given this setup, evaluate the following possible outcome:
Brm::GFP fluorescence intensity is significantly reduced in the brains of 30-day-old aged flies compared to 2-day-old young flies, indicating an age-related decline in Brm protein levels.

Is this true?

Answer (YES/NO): NO